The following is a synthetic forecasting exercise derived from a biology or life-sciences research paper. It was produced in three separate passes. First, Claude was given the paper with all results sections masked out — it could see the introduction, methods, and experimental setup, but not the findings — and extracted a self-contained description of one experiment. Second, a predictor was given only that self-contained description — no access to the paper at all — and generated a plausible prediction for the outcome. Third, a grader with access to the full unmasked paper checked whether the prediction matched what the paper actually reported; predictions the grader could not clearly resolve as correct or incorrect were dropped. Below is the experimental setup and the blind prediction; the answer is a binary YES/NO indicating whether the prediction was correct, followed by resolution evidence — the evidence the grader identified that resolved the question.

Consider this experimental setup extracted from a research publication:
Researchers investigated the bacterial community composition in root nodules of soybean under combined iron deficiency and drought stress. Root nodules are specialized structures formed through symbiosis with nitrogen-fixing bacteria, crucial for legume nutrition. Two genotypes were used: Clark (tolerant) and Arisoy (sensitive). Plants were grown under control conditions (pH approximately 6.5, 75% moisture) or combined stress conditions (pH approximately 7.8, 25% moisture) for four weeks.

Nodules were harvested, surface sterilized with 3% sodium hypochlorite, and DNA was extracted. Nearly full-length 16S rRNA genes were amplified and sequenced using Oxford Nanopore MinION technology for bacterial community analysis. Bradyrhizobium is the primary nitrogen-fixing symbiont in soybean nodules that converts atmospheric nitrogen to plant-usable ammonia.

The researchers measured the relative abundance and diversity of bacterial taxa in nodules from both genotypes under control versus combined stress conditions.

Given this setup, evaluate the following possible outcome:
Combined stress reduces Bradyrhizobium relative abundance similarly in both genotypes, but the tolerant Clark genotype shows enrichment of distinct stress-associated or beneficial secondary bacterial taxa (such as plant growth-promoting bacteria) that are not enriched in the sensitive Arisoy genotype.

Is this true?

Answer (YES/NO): NO